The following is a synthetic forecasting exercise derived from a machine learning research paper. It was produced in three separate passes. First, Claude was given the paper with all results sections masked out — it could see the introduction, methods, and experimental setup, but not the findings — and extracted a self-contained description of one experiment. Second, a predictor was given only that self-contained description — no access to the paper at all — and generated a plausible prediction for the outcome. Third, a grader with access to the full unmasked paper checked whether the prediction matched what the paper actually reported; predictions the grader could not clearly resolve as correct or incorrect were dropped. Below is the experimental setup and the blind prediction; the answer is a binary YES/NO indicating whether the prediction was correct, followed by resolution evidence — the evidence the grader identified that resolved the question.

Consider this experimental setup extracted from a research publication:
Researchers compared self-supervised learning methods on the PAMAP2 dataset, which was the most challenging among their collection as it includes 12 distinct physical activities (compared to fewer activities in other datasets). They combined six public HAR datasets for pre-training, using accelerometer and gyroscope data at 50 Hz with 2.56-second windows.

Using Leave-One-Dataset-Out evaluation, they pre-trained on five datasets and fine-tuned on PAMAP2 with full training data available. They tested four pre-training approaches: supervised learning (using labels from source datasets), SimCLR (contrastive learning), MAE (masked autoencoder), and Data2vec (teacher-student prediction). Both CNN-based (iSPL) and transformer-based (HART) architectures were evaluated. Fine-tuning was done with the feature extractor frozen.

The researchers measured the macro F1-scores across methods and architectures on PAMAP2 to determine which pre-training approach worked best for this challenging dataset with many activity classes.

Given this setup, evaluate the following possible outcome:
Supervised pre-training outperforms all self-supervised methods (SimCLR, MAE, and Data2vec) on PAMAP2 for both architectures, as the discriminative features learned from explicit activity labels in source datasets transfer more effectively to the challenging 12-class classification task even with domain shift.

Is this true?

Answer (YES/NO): NO